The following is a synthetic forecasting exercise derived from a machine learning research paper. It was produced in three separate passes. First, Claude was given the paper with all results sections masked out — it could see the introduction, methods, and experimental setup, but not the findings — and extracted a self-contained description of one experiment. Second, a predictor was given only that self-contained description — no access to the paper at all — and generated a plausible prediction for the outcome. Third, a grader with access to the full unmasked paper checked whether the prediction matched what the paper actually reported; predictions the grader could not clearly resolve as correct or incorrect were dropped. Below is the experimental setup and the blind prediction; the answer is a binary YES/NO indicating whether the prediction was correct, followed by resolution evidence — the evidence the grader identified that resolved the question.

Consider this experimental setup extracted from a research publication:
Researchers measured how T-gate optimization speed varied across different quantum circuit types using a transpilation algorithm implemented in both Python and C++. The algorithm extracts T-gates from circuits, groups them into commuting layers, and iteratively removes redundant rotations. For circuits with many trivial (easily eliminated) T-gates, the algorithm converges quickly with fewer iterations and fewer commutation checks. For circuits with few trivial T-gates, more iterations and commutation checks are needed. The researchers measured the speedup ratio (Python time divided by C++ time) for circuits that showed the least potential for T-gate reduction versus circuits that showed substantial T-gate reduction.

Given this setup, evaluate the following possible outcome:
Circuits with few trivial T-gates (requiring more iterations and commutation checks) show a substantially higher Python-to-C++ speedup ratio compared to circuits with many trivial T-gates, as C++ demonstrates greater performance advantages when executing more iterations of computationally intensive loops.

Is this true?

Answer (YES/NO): YES